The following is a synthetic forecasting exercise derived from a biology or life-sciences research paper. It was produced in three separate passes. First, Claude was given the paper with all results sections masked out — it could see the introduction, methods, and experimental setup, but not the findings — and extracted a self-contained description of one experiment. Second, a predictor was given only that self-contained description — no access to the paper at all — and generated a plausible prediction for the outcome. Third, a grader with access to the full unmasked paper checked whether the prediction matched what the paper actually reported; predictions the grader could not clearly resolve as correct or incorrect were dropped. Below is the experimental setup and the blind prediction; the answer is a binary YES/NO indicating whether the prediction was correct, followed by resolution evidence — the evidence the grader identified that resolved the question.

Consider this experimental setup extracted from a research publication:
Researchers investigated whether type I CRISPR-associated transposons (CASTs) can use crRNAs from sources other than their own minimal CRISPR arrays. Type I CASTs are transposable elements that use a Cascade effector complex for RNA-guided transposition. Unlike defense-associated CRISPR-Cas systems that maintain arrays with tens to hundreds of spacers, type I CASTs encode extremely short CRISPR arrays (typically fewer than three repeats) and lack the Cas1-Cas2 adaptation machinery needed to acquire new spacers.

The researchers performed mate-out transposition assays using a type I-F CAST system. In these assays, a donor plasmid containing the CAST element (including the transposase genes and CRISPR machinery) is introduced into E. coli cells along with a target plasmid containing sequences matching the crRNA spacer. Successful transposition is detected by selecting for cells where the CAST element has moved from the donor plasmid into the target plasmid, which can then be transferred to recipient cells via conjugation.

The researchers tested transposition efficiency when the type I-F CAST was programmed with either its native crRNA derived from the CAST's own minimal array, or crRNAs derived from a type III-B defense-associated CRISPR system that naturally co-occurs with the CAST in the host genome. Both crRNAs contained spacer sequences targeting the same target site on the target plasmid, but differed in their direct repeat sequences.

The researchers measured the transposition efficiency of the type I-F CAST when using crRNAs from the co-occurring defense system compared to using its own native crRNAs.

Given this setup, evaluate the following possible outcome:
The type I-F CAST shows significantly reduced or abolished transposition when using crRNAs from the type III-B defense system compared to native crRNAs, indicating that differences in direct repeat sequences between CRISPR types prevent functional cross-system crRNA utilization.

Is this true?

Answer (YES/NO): NO